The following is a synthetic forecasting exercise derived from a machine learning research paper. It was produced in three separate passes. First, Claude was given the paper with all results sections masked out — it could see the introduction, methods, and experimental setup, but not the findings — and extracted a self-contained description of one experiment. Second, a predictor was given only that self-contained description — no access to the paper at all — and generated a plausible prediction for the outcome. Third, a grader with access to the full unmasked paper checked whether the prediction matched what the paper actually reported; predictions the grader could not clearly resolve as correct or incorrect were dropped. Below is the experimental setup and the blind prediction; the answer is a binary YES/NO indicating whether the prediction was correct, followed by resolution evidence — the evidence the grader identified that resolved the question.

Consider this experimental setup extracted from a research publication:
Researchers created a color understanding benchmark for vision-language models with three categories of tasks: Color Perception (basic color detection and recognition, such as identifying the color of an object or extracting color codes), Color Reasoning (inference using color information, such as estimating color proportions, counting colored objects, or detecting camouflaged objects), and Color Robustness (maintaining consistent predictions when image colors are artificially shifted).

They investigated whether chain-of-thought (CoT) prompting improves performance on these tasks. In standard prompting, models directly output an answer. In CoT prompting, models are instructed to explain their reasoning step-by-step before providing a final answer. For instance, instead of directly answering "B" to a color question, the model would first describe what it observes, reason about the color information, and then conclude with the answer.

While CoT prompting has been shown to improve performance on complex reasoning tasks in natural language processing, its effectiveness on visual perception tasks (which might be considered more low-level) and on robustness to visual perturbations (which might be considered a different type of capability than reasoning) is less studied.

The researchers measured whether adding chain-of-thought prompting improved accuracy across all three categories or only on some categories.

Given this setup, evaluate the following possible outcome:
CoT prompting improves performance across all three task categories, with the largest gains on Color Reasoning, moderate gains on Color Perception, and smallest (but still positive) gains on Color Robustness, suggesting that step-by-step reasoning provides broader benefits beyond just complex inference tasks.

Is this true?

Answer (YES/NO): NO